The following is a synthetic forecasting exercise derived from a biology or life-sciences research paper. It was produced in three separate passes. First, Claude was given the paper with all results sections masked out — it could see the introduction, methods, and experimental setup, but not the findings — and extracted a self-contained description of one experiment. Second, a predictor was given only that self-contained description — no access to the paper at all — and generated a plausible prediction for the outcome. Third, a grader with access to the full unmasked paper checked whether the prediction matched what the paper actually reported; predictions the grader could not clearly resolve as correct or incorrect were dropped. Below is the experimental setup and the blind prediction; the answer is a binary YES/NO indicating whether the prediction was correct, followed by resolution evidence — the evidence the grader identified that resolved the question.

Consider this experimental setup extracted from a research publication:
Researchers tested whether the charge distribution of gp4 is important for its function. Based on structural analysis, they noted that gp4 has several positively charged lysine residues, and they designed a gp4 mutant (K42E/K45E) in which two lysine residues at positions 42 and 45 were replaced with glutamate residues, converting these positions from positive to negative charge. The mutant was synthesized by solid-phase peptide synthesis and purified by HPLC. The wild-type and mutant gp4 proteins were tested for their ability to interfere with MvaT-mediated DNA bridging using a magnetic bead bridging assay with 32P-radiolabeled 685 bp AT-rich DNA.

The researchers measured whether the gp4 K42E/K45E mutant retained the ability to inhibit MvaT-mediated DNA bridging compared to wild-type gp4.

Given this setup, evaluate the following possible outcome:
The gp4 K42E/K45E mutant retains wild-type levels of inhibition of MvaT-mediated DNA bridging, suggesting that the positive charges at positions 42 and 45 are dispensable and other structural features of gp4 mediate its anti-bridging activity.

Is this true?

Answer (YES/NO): NO